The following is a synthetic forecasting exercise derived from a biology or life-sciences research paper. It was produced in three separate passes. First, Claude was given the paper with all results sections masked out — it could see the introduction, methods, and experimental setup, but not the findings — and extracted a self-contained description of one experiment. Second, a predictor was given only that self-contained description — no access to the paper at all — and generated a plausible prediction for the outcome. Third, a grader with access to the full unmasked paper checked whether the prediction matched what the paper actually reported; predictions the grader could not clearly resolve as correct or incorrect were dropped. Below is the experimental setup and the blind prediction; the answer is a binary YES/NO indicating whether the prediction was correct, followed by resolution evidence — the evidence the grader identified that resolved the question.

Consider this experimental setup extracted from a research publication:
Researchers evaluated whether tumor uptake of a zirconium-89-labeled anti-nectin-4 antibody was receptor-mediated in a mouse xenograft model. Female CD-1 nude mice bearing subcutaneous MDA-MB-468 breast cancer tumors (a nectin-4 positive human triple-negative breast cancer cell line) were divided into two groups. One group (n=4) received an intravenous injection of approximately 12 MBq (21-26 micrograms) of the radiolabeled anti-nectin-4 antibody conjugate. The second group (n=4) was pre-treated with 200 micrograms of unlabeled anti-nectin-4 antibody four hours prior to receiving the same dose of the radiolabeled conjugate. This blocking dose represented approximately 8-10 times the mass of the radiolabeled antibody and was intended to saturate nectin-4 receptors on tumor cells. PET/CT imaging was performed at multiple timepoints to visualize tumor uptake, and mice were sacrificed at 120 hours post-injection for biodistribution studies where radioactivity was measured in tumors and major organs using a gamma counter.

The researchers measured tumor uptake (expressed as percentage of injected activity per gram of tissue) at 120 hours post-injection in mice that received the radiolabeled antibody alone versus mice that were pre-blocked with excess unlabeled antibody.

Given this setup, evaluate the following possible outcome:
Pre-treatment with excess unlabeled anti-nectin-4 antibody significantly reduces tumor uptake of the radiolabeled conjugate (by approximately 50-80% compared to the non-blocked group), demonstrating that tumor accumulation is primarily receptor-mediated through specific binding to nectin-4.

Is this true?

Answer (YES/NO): YES